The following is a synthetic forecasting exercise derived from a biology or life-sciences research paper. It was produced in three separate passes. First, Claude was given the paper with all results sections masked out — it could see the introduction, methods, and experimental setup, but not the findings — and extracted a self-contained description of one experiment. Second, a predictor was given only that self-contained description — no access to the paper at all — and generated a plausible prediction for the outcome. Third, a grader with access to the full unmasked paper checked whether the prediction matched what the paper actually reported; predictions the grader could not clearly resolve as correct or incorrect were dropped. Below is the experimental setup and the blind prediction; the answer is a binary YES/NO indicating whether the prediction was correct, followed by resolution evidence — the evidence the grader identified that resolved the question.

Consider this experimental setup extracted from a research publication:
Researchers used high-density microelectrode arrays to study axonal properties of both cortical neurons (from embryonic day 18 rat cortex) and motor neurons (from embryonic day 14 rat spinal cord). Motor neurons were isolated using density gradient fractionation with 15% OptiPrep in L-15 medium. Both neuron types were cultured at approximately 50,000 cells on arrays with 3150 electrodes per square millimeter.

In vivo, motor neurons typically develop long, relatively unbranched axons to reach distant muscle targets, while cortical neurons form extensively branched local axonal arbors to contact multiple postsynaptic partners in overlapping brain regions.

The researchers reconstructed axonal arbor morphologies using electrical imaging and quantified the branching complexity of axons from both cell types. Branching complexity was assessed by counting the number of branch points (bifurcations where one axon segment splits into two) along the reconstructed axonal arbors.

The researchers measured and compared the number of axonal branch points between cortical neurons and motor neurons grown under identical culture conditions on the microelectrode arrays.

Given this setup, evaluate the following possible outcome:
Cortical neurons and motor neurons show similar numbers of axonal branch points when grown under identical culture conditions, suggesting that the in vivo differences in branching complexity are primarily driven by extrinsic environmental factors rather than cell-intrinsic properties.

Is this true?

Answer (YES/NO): NO